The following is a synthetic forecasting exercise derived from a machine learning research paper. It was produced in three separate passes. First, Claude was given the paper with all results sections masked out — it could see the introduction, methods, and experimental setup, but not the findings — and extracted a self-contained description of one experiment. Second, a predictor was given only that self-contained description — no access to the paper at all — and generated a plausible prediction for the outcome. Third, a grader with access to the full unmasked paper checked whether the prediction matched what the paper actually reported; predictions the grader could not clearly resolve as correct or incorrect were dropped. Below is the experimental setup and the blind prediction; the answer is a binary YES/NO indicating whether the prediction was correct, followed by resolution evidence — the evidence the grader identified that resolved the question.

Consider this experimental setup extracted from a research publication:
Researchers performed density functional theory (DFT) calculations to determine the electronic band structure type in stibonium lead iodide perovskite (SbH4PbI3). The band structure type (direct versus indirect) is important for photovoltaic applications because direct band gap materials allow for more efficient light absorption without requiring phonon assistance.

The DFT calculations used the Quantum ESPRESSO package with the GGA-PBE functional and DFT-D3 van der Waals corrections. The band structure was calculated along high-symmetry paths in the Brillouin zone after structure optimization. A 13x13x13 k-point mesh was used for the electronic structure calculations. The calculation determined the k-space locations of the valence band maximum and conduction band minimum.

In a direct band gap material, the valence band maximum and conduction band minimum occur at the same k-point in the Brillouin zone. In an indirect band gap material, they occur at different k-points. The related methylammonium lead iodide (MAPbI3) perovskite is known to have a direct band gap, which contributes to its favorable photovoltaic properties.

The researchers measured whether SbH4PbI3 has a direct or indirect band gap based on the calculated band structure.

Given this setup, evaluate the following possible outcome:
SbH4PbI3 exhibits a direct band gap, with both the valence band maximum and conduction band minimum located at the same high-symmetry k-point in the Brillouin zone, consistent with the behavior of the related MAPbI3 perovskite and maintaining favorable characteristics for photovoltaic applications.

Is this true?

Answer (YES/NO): YES